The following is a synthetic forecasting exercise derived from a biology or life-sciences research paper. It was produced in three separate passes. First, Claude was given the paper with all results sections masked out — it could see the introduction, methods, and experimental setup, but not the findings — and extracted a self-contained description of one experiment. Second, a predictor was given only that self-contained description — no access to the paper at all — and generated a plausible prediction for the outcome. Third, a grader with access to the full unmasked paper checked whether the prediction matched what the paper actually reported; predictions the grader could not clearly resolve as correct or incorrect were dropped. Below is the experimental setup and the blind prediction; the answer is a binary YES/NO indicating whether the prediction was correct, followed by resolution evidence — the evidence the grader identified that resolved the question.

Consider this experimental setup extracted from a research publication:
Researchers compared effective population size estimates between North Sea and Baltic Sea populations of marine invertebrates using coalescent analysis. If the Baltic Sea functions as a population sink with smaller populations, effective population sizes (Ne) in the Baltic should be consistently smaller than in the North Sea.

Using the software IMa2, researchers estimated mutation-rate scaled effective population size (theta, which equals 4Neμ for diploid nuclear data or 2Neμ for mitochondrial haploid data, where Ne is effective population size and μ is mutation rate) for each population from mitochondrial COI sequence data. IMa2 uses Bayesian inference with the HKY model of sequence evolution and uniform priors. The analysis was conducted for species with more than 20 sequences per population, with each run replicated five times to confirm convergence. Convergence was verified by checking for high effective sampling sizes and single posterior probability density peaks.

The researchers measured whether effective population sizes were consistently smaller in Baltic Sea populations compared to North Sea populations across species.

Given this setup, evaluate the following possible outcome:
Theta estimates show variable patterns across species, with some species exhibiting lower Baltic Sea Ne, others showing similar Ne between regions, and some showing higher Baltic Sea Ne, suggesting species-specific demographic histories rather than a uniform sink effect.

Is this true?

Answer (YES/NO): YES